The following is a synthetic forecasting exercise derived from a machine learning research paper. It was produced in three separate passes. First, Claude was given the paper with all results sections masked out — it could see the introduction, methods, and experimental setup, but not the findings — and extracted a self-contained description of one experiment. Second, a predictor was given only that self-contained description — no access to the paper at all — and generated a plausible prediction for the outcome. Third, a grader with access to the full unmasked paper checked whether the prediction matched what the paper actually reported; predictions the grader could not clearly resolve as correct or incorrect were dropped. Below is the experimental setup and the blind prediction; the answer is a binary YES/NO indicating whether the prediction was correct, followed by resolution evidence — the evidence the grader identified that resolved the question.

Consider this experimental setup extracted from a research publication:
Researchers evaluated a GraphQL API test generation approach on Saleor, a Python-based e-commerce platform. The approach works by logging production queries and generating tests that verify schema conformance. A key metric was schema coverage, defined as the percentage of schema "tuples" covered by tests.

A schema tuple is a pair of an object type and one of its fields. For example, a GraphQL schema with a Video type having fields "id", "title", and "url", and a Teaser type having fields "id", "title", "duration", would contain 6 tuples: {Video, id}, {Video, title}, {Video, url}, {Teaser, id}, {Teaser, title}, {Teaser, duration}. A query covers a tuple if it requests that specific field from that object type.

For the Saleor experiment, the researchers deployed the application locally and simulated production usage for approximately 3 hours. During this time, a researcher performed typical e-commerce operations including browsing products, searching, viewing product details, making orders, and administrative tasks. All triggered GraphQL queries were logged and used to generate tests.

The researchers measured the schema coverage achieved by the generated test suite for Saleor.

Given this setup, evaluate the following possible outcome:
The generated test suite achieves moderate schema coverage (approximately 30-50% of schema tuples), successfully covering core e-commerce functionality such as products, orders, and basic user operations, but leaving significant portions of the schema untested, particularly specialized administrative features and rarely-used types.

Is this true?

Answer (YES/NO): NO